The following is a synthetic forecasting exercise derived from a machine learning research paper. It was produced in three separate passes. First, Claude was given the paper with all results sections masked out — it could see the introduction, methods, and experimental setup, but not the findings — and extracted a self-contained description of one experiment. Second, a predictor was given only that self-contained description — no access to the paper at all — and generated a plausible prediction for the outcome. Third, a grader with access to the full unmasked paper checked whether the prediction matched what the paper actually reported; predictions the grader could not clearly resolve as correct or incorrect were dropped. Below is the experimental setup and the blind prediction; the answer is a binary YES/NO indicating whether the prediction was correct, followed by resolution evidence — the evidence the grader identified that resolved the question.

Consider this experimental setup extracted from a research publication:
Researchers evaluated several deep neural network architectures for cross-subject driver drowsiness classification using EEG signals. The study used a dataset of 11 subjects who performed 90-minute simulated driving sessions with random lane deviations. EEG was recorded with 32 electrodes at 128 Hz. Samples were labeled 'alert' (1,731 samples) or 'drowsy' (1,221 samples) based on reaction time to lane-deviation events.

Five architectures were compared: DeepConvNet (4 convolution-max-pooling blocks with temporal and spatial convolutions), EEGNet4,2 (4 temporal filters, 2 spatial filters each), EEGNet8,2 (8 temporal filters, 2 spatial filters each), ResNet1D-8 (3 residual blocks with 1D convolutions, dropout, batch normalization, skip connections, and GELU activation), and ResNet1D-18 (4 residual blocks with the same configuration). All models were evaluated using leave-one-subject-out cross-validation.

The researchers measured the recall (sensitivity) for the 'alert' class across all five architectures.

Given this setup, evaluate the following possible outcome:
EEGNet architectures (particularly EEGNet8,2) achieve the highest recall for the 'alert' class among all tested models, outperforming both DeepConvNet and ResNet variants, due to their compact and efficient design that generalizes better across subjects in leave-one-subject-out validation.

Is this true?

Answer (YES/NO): NO